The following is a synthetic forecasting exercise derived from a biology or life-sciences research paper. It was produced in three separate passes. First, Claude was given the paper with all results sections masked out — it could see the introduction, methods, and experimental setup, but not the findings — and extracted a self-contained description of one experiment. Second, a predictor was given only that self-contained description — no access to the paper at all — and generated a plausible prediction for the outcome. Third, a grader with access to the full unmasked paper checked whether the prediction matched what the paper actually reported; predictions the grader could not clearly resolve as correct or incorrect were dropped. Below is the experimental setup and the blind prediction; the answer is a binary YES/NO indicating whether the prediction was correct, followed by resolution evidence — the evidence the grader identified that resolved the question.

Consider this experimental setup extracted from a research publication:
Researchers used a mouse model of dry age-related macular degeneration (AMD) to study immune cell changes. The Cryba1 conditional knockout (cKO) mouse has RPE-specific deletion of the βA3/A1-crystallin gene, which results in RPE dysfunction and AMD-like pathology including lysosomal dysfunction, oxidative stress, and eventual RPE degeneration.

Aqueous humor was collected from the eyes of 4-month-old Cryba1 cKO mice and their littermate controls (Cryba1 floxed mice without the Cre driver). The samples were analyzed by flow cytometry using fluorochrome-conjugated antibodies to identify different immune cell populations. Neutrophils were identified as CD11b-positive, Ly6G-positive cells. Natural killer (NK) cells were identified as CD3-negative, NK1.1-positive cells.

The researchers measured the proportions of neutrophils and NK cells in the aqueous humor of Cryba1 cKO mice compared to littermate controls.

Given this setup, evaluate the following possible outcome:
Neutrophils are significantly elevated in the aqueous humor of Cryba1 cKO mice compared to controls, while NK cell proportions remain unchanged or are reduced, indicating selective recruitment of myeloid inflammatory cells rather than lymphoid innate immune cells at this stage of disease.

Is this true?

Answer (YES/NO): NO